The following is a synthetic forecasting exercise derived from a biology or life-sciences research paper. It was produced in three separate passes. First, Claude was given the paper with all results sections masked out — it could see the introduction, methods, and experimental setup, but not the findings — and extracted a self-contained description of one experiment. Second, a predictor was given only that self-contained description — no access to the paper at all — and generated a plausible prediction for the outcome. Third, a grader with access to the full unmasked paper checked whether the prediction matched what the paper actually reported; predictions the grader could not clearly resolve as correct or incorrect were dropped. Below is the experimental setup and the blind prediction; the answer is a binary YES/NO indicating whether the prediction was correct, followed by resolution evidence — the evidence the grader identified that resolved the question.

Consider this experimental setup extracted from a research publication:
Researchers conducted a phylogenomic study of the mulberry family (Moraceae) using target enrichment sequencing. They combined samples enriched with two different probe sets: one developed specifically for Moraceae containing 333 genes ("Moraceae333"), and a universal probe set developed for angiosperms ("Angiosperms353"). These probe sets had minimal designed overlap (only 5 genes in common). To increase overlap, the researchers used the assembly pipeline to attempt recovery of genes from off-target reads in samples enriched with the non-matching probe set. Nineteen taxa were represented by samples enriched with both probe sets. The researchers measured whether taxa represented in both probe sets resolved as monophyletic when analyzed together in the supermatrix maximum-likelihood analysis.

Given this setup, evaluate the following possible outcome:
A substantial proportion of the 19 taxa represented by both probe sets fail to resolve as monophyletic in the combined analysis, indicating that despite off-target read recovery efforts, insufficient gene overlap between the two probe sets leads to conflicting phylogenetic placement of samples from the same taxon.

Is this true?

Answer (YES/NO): NO